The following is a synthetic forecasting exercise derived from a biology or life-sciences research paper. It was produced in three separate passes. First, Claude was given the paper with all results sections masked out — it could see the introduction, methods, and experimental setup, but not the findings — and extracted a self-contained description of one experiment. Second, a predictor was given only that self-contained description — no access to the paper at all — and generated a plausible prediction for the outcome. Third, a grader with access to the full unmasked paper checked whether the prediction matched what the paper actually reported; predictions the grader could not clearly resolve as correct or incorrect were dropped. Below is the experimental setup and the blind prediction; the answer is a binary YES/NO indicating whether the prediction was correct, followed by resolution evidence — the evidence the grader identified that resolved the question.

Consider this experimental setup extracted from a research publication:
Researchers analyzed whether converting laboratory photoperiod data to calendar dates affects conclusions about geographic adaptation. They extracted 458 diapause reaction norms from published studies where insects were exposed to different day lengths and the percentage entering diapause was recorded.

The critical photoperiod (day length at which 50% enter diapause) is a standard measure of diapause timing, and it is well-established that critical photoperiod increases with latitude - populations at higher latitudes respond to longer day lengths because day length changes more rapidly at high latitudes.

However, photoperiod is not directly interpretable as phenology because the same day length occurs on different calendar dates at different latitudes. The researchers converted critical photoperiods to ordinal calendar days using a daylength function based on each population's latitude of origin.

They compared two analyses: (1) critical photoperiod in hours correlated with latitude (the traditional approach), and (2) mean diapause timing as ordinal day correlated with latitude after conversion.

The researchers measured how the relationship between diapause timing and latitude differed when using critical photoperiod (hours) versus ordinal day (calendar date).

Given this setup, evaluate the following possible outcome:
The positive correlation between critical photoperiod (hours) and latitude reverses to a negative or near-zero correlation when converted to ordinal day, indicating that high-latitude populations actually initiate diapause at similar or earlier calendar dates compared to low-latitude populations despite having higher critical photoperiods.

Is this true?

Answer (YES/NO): NO